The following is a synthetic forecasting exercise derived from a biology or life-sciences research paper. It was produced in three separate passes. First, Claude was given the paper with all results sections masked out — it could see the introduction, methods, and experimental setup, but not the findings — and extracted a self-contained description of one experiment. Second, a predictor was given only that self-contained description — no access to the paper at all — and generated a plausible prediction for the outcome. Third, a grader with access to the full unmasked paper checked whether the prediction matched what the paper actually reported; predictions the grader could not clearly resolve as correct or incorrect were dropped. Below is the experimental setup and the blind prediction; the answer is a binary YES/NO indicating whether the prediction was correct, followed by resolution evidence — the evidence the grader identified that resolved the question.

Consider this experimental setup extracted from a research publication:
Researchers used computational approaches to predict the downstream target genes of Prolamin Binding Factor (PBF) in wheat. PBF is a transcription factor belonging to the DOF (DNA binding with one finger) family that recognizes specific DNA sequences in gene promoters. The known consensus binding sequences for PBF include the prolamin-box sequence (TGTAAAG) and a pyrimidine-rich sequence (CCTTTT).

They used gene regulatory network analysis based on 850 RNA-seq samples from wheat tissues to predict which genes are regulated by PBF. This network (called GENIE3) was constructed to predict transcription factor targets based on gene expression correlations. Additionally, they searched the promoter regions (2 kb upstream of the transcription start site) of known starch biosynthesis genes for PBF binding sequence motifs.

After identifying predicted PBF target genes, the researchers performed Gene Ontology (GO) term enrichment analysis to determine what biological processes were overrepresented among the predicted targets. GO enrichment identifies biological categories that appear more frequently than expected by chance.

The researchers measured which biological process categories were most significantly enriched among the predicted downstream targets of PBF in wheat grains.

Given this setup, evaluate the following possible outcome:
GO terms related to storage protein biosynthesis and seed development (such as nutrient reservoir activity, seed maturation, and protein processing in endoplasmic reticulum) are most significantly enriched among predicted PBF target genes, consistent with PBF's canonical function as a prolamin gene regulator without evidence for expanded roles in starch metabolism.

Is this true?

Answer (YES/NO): NO